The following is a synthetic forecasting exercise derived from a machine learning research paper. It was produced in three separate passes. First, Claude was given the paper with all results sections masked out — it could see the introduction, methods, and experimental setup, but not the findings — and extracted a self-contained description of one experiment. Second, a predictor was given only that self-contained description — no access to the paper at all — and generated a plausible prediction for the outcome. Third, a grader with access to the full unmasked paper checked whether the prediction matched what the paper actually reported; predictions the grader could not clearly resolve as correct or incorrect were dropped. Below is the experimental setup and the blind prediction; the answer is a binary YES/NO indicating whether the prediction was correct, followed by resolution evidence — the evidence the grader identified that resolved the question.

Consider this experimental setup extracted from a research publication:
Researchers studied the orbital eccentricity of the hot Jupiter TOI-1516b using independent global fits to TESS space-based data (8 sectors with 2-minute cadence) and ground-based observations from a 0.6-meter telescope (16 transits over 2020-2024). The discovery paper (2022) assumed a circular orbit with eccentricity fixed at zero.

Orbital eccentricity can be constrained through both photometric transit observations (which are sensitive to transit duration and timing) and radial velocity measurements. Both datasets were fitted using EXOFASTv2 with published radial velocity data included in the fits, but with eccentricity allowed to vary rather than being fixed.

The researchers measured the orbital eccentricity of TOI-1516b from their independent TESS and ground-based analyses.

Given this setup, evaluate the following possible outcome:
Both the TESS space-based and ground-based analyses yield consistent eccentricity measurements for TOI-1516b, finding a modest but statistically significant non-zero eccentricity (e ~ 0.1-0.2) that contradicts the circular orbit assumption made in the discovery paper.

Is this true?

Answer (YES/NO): NO